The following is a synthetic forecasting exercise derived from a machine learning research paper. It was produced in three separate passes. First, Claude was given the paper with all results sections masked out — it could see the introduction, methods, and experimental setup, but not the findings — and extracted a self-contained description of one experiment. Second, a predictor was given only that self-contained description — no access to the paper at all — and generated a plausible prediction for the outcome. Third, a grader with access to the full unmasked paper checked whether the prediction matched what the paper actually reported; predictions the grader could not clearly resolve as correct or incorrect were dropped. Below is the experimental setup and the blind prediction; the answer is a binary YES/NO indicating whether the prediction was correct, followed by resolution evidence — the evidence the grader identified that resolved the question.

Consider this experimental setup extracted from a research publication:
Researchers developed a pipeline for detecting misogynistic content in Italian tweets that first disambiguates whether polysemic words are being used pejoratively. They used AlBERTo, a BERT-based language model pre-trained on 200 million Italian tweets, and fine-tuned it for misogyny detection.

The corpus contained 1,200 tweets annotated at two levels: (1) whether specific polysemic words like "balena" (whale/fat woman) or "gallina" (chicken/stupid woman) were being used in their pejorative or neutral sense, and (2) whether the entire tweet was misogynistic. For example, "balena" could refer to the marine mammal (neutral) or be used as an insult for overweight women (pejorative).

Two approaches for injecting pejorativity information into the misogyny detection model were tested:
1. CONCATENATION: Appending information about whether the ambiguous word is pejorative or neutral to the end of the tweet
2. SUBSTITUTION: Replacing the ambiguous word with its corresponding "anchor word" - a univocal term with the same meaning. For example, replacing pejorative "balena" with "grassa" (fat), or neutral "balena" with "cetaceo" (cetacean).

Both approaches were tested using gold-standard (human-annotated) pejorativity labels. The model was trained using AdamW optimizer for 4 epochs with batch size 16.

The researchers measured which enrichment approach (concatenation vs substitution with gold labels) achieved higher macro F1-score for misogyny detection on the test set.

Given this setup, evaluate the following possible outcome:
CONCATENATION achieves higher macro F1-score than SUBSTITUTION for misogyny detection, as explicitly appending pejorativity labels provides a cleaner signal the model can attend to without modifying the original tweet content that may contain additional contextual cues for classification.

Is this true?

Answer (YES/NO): NO